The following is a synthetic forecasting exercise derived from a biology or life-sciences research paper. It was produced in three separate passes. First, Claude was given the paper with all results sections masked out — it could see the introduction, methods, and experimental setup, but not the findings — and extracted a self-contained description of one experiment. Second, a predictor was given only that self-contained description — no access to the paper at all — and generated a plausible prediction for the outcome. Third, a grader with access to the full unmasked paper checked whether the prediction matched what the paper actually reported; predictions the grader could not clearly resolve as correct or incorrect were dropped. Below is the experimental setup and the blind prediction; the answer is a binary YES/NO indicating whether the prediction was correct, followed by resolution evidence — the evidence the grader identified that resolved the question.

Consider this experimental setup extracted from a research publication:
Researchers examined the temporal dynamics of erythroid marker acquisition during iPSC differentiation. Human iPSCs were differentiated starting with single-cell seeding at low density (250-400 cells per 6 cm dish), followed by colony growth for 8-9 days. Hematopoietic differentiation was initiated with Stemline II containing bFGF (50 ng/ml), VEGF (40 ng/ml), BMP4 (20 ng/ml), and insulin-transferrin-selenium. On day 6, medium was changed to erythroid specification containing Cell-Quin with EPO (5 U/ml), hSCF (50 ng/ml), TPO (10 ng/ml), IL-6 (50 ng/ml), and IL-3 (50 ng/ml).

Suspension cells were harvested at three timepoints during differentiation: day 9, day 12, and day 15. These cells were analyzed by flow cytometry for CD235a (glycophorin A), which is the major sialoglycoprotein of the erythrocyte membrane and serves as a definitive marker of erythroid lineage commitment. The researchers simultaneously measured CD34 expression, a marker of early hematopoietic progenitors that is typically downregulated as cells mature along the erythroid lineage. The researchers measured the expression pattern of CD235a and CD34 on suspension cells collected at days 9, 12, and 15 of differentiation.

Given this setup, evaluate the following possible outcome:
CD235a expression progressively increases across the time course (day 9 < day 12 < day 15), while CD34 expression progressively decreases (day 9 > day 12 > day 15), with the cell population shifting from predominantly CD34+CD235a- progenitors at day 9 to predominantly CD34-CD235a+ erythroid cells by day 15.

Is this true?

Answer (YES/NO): NO